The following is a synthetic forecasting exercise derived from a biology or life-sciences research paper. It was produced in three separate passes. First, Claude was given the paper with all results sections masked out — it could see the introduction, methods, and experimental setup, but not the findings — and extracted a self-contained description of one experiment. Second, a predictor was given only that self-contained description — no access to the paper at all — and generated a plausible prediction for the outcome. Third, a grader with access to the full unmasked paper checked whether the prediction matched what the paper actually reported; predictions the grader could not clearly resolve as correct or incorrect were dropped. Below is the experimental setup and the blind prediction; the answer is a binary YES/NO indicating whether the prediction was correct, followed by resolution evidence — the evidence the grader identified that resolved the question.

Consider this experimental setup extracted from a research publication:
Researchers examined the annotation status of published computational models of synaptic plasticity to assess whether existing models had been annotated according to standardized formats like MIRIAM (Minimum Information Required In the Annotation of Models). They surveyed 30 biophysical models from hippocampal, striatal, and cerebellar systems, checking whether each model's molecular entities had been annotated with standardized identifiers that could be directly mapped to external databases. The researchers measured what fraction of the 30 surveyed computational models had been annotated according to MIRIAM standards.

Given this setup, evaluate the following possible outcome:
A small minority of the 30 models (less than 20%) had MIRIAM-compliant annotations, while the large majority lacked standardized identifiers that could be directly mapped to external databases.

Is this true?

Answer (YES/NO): YES